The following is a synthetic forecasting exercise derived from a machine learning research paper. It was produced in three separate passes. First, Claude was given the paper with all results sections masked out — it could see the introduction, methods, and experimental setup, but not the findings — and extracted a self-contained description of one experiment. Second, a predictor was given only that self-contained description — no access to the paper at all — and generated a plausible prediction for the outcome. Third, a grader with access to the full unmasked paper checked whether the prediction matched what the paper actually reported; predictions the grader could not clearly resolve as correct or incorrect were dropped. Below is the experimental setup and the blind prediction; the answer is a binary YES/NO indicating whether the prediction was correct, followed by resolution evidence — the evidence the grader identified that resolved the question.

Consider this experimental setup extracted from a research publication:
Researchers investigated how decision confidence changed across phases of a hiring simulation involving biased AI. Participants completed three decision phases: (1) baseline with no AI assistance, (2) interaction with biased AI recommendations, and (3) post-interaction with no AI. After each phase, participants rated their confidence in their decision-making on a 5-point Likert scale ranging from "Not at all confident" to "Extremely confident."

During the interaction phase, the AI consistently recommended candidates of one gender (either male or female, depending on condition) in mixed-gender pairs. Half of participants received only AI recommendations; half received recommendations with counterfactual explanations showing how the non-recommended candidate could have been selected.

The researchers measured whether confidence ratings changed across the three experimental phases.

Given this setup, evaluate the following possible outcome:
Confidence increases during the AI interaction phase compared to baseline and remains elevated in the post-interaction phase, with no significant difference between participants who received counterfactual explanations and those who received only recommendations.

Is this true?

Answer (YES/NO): NO